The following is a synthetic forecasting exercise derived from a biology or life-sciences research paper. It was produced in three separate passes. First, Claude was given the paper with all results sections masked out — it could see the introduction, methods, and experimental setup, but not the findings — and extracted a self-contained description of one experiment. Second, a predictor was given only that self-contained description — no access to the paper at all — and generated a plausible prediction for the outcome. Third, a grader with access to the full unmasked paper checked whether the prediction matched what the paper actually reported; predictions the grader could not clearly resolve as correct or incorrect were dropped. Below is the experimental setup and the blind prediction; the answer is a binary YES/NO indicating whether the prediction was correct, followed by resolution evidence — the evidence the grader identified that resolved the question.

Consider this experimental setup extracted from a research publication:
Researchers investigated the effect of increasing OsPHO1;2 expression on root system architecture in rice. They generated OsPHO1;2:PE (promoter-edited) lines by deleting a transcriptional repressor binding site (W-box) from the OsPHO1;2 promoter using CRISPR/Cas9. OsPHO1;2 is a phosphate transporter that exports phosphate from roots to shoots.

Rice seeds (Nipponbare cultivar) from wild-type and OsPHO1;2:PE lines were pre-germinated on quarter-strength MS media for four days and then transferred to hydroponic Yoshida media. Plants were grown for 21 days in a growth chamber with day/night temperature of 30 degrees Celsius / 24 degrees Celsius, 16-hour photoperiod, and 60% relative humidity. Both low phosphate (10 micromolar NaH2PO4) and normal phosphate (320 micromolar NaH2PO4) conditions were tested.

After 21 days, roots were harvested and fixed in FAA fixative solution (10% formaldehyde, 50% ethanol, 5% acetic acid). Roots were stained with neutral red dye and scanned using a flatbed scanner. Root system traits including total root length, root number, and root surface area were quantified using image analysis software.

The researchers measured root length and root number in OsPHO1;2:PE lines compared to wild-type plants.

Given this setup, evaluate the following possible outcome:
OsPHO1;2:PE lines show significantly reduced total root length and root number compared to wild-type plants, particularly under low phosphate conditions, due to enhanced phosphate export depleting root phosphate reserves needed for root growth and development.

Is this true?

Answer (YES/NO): NO